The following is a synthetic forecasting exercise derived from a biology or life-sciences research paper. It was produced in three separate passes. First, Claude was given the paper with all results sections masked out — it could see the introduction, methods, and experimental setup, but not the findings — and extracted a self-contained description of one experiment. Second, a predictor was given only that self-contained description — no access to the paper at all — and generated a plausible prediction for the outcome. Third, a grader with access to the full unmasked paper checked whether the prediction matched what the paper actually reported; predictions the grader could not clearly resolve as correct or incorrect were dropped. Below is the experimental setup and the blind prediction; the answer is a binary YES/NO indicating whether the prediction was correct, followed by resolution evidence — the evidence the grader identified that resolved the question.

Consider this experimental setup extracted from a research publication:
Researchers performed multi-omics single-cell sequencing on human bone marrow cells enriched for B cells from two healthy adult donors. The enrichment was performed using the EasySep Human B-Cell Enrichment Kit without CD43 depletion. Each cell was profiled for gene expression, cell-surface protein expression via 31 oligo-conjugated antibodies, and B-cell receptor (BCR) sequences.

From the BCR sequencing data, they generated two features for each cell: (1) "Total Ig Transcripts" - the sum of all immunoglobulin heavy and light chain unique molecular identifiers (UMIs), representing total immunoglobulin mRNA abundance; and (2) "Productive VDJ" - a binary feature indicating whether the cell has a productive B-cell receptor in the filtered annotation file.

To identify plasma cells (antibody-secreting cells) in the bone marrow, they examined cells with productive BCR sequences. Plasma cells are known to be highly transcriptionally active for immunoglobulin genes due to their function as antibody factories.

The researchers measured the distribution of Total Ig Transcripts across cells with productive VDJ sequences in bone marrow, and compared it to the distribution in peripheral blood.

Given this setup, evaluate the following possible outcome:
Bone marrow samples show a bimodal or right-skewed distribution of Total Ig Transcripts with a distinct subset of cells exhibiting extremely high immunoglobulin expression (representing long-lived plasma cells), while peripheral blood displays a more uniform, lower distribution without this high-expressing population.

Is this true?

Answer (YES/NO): NO